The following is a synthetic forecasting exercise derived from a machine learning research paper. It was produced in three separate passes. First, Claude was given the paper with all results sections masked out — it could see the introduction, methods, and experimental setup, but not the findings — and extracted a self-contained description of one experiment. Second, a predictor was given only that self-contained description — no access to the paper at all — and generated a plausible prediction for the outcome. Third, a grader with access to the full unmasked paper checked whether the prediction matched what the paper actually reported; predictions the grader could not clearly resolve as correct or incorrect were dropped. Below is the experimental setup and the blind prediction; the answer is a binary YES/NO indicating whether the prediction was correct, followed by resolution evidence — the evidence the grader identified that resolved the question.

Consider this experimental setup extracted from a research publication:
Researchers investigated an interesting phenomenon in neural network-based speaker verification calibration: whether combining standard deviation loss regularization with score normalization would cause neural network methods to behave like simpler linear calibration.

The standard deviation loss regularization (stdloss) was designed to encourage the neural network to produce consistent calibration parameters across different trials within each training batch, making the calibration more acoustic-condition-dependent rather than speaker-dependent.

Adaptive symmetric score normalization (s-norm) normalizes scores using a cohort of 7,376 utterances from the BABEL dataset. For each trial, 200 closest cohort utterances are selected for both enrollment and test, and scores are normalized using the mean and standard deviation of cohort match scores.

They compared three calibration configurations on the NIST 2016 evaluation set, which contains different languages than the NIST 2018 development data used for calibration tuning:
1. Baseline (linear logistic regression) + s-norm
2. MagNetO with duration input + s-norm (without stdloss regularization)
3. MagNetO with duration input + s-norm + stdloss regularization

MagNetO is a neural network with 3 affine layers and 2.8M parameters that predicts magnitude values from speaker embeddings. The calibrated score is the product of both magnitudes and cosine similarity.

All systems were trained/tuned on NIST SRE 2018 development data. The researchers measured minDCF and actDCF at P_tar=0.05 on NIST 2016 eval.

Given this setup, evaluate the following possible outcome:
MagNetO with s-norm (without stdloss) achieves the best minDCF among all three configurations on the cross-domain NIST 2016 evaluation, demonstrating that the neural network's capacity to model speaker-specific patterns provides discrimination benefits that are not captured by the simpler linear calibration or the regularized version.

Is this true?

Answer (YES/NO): NO